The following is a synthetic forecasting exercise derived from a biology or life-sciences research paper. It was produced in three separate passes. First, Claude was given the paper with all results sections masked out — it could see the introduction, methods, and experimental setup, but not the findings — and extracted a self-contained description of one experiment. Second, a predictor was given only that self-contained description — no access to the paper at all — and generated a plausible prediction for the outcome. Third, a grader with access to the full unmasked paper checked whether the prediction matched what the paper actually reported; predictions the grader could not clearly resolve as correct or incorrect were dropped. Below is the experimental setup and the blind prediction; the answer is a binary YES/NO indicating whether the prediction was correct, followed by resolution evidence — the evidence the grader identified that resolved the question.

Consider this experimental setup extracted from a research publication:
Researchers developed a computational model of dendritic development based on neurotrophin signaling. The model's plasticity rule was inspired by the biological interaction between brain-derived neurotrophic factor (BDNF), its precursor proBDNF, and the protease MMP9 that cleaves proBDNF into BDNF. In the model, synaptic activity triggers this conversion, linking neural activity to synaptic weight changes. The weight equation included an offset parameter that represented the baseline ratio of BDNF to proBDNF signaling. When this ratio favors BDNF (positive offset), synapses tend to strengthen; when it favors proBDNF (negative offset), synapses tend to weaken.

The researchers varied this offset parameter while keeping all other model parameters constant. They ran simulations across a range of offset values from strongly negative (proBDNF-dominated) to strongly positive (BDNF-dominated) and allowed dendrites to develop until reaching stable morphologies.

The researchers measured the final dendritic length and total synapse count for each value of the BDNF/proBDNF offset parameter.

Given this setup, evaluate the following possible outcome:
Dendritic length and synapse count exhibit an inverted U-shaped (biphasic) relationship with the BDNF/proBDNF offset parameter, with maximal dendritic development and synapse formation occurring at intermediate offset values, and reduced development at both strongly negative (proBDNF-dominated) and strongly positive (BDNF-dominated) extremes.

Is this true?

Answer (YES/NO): NO